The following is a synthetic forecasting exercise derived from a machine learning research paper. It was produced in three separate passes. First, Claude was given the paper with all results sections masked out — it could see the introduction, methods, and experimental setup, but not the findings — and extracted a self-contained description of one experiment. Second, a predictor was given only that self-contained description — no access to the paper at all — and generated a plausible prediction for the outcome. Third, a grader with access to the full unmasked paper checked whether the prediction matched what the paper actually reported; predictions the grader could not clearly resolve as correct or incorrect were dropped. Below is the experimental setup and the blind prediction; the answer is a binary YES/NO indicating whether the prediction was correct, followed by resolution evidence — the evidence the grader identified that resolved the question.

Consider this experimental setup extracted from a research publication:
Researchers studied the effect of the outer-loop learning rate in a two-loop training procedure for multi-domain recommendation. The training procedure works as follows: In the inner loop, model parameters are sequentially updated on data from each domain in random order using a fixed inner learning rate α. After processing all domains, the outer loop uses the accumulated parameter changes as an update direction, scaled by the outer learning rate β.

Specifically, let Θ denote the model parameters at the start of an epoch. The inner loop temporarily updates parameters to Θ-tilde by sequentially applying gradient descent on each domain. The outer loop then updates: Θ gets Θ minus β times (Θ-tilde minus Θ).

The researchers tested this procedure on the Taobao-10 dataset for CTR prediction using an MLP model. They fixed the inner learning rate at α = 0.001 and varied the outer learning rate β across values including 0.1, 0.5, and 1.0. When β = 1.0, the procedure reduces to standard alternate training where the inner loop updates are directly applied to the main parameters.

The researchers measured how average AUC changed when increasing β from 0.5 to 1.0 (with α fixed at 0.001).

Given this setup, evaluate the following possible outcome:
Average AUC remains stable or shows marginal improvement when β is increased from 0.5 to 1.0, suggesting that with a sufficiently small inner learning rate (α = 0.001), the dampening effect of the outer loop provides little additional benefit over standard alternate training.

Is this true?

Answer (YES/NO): NO